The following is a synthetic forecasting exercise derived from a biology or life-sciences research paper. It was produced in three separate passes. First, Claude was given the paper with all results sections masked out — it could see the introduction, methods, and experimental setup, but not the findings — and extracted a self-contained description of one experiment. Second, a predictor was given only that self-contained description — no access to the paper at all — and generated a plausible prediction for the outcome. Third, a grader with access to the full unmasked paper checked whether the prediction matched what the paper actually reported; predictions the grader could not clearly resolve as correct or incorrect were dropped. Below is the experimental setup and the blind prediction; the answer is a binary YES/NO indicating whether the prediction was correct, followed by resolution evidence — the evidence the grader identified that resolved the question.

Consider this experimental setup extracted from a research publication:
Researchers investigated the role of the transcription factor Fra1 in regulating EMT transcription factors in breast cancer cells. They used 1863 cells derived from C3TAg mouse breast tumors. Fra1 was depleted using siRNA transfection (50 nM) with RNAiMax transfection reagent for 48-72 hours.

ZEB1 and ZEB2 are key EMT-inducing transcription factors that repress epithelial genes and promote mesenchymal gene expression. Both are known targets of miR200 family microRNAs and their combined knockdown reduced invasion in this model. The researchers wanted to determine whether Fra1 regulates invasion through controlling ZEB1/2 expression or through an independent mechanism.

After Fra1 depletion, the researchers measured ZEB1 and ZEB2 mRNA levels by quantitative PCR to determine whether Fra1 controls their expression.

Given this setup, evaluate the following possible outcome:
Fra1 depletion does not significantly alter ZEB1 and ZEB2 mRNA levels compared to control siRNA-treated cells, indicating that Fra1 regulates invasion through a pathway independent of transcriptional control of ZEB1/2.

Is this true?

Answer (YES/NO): YES